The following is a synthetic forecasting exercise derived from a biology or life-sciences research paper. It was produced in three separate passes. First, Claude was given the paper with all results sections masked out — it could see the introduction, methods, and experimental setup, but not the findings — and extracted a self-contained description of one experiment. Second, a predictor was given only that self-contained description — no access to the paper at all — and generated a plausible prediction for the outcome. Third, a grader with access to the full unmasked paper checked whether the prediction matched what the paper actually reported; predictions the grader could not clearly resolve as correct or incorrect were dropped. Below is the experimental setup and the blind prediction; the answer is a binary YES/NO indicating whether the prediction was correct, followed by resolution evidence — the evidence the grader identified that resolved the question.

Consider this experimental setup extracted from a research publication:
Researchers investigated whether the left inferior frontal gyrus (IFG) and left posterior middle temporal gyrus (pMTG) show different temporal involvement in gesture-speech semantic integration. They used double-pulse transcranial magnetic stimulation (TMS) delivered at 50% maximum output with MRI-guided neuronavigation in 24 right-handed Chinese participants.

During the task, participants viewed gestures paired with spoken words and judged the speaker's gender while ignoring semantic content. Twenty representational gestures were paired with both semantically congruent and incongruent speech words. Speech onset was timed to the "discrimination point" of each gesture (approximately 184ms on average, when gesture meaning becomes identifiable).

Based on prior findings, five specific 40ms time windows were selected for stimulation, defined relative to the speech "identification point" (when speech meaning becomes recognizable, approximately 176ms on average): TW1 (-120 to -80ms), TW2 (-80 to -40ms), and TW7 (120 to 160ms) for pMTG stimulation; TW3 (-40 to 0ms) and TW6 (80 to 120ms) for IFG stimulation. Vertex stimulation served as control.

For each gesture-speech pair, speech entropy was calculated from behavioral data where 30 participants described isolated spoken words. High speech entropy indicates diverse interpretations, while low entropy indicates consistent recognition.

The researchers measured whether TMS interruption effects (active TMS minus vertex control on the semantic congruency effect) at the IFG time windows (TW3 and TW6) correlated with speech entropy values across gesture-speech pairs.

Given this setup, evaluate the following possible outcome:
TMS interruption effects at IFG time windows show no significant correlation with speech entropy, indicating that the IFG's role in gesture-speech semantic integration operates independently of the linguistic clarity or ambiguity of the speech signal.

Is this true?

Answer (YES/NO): NO